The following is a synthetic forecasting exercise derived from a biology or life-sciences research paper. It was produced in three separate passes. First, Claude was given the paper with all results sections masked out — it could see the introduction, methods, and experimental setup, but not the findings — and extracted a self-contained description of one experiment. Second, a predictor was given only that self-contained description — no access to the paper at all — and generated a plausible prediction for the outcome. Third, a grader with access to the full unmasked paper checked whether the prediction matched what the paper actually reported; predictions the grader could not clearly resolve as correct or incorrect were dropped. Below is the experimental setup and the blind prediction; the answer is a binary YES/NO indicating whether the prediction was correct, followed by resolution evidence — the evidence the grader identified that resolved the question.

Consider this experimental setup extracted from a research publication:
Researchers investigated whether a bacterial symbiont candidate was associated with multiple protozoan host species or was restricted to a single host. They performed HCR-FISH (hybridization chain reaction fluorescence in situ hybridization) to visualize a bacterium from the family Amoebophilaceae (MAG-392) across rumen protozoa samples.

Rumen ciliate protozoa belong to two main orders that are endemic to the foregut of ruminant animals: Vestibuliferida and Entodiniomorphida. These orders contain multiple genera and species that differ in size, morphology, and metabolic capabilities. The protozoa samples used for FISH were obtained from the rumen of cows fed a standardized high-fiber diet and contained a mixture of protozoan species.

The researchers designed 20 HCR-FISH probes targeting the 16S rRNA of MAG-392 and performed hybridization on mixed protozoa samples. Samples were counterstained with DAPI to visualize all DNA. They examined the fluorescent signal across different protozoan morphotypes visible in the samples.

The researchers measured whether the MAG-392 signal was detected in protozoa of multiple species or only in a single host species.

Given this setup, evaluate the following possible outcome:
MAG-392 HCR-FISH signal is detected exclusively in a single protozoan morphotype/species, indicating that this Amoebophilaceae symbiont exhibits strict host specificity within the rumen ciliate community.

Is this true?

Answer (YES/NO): NO